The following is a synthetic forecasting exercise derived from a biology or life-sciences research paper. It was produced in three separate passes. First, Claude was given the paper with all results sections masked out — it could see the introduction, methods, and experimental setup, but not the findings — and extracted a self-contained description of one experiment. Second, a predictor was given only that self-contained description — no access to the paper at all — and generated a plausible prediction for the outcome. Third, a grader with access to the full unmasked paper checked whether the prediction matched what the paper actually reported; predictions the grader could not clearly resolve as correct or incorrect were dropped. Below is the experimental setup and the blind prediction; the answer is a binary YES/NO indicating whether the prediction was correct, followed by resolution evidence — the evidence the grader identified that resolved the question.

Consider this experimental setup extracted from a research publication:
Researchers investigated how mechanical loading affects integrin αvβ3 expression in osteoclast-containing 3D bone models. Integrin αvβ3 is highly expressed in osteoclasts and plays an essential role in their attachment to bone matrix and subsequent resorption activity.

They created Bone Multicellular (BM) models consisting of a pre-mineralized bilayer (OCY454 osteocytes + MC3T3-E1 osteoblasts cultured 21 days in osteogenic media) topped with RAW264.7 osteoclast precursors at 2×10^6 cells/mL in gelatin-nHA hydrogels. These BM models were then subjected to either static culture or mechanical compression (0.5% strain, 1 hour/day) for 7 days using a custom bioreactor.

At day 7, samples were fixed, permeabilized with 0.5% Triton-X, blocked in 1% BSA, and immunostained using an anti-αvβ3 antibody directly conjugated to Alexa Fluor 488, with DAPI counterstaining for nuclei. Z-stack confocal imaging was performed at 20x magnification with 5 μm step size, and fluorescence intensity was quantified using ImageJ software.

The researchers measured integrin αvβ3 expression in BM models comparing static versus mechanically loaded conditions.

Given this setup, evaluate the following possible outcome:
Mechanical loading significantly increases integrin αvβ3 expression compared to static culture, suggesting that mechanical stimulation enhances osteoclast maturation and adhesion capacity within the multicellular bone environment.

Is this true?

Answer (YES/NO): NO